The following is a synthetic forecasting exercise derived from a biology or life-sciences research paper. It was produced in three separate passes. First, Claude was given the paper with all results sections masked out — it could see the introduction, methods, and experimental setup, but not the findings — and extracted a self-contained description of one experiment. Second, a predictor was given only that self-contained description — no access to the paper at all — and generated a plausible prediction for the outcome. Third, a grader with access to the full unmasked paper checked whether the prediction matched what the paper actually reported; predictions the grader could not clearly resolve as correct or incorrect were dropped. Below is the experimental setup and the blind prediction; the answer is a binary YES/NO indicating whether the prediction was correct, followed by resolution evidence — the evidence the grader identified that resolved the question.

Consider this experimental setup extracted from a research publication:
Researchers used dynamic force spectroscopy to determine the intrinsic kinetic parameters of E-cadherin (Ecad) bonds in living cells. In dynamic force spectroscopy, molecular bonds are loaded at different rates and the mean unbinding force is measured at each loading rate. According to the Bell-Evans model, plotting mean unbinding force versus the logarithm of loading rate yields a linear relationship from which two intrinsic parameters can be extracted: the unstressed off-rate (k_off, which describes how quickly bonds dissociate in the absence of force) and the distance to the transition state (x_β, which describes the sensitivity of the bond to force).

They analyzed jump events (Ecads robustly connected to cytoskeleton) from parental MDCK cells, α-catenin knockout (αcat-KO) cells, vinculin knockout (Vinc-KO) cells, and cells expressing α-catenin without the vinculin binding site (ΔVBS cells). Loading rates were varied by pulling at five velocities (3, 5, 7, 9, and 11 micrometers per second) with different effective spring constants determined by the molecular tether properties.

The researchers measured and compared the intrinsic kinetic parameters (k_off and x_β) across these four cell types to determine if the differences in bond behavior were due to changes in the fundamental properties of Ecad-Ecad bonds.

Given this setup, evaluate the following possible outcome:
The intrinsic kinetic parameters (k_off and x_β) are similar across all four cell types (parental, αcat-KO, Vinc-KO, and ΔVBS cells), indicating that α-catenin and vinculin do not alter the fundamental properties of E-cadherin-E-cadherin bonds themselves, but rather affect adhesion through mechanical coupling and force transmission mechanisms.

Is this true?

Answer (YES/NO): NO